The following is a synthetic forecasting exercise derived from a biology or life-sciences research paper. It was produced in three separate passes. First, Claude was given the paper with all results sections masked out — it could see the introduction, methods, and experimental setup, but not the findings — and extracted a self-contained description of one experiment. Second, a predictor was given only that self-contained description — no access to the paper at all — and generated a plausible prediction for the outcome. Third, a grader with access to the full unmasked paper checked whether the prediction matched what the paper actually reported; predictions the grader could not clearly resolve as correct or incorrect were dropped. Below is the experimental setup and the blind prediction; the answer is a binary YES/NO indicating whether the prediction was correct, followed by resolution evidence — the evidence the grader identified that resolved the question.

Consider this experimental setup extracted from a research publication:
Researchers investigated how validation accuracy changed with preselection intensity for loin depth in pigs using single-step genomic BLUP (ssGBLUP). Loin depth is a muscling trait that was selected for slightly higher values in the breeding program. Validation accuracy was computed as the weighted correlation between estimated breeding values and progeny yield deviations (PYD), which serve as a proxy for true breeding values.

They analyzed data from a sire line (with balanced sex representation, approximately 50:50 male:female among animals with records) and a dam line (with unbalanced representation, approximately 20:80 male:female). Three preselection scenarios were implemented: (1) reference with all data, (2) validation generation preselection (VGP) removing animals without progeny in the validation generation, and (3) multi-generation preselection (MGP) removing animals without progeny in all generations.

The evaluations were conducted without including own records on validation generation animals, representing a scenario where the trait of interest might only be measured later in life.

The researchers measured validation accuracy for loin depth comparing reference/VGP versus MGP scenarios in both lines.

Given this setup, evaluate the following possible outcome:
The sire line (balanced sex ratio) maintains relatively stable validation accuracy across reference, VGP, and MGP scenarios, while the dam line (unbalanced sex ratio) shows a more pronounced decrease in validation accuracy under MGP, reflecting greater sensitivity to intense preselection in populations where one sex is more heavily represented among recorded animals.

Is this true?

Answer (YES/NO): NO